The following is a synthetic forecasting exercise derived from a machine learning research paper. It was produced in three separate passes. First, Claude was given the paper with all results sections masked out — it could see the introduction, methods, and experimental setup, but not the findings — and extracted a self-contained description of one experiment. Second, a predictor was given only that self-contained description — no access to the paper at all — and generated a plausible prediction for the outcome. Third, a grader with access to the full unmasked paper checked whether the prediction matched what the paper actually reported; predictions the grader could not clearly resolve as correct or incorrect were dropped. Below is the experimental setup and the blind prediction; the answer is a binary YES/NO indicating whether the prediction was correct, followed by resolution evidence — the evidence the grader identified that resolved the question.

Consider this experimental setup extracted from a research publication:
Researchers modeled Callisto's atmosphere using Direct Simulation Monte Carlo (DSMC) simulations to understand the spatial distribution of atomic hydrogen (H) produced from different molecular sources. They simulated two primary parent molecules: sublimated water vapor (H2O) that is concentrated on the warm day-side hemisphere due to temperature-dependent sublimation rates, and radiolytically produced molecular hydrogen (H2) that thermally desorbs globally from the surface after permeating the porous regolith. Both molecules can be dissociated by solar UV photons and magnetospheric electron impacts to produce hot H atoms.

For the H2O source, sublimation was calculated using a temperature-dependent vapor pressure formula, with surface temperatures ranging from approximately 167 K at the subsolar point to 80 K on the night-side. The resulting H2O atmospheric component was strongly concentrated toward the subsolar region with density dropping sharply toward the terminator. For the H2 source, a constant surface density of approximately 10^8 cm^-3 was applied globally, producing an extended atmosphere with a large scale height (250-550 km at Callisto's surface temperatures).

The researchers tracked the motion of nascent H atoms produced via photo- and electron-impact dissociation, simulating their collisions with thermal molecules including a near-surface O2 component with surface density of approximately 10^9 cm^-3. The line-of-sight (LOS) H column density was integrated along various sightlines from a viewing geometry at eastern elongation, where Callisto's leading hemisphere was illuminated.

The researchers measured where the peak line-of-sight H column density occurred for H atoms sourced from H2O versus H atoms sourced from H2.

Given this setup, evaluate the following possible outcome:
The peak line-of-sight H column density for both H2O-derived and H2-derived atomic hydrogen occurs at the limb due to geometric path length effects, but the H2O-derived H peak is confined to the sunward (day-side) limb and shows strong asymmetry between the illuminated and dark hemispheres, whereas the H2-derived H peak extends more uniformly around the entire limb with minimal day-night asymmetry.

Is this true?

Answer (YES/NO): NO